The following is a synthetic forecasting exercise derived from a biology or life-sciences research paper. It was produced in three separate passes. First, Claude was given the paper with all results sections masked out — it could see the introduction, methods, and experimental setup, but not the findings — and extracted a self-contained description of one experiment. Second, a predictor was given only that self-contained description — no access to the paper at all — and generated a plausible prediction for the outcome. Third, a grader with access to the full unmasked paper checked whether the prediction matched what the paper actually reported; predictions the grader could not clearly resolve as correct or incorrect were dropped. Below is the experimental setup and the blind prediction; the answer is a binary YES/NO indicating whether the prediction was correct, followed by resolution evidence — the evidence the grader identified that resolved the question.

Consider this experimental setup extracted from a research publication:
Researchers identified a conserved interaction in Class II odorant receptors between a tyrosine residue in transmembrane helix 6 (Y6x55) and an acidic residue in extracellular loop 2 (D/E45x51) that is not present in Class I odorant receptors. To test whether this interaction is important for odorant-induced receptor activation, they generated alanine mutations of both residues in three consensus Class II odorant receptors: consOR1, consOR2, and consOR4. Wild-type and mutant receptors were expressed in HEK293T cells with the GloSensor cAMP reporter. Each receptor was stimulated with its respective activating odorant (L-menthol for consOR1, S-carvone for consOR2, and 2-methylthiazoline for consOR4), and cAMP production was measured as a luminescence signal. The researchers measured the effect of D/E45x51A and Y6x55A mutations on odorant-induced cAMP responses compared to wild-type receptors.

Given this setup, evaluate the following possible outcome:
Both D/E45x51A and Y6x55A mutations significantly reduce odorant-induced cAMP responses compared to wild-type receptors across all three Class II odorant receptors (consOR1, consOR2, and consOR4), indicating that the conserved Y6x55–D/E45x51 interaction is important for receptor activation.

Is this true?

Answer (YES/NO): YES